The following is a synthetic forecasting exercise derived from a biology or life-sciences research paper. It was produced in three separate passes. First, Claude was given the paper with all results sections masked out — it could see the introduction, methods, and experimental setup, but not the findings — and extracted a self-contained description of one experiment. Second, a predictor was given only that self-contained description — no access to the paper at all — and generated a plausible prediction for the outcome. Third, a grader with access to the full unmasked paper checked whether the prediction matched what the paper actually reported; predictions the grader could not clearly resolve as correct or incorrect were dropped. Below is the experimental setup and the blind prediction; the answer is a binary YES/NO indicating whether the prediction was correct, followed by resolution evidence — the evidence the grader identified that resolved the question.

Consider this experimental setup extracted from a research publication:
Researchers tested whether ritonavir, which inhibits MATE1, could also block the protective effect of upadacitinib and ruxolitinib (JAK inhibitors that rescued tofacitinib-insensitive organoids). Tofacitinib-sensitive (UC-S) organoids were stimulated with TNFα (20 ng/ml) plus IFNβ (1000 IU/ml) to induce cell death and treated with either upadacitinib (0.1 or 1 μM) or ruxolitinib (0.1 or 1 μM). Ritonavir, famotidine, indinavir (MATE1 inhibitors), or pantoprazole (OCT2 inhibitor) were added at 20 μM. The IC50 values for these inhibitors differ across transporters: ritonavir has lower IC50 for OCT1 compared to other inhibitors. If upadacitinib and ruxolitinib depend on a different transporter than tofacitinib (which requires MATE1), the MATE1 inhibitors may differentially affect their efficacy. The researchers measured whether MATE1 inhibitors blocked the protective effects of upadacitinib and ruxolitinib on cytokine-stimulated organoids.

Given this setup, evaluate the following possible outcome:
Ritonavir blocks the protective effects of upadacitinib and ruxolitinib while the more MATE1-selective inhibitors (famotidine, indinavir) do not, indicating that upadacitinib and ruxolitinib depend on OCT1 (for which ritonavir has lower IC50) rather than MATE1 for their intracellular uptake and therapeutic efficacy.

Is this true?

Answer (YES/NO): YES